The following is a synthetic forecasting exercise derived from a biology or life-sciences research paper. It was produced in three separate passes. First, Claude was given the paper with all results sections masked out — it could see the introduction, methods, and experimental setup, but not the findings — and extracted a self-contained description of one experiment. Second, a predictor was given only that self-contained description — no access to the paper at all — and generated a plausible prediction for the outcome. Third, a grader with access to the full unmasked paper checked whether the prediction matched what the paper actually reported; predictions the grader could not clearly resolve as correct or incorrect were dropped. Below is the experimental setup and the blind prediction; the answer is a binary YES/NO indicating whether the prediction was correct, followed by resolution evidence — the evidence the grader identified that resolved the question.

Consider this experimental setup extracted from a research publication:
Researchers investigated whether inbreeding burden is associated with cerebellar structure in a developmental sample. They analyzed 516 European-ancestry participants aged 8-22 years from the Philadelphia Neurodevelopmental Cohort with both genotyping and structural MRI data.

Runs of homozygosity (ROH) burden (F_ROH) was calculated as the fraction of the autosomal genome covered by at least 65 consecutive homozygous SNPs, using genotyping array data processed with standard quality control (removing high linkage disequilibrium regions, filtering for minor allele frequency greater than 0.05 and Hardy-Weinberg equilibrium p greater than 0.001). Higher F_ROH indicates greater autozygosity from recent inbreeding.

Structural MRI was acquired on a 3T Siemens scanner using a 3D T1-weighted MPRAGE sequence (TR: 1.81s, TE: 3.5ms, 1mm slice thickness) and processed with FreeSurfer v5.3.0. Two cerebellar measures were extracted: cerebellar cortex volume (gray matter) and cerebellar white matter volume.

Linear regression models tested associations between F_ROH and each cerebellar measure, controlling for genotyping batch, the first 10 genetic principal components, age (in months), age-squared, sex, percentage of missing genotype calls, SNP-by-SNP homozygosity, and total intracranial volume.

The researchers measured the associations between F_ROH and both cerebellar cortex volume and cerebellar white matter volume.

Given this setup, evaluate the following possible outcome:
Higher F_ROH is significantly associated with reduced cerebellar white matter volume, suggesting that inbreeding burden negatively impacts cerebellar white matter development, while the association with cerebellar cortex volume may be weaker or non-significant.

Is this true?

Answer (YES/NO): NO